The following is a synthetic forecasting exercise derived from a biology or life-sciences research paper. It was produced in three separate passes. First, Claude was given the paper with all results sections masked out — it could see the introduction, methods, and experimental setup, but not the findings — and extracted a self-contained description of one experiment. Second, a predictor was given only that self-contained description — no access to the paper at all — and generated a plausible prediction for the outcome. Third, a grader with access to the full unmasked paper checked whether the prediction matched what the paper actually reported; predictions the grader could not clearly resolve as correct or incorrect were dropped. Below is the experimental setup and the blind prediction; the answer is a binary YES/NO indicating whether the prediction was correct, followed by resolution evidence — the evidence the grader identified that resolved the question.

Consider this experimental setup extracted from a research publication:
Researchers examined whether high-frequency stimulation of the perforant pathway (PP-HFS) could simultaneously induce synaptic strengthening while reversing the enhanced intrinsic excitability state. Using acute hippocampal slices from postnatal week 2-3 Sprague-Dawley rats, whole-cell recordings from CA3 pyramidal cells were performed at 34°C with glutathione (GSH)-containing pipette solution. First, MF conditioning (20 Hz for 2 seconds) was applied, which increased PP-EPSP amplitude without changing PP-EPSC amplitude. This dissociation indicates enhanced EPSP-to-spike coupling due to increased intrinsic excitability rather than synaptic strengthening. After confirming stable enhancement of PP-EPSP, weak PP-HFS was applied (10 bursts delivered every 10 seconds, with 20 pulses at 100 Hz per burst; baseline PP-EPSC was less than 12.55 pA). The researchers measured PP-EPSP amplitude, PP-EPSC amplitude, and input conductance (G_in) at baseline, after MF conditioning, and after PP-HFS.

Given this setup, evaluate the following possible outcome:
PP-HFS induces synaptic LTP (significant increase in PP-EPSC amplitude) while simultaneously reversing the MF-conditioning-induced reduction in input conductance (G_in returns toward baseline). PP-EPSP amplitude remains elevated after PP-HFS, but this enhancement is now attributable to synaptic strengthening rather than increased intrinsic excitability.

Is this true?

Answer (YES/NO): YES